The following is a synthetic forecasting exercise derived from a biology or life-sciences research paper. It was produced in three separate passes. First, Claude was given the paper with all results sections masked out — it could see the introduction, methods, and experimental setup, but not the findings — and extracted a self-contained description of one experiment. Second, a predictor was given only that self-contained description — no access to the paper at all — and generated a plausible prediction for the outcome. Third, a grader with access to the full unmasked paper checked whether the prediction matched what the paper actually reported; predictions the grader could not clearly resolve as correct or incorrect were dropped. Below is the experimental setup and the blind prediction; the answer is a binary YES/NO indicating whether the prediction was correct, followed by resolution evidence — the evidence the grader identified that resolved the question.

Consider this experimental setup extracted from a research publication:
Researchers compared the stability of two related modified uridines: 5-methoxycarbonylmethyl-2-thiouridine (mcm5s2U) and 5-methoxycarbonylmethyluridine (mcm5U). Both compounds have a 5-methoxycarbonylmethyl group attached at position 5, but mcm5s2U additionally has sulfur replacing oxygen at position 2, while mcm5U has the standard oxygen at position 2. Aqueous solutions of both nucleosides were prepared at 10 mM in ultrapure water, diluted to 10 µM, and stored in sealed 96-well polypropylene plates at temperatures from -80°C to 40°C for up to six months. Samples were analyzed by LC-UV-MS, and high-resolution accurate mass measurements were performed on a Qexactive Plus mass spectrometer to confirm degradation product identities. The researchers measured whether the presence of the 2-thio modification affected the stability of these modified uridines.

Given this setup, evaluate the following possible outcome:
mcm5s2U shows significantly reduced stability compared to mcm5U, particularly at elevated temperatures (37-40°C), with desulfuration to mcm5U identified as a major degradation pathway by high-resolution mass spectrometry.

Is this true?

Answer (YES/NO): NO